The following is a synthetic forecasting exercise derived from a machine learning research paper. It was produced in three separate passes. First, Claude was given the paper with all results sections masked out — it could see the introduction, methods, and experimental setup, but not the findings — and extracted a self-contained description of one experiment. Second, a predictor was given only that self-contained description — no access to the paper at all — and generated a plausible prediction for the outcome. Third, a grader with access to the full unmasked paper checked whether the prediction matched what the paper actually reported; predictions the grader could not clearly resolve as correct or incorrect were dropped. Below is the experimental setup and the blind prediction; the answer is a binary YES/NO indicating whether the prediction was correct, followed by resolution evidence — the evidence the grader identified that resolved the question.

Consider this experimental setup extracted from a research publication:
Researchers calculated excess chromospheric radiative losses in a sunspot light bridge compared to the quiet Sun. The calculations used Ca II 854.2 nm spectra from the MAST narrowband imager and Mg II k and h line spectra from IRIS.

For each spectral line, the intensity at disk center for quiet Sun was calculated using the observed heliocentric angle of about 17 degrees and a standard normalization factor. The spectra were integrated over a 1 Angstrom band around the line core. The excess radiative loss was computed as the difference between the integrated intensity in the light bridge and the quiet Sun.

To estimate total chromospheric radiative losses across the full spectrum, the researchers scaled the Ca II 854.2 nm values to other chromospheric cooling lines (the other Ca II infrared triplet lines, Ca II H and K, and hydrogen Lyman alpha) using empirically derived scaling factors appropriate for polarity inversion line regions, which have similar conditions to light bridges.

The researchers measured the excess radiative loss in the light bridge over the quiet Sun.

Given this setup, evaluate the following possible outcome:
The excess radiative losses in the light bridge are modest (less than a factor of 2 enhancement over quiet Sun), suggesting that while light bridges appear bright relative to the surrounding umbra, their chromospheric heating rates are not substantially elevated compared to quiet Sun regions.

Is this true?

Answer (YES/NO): NO